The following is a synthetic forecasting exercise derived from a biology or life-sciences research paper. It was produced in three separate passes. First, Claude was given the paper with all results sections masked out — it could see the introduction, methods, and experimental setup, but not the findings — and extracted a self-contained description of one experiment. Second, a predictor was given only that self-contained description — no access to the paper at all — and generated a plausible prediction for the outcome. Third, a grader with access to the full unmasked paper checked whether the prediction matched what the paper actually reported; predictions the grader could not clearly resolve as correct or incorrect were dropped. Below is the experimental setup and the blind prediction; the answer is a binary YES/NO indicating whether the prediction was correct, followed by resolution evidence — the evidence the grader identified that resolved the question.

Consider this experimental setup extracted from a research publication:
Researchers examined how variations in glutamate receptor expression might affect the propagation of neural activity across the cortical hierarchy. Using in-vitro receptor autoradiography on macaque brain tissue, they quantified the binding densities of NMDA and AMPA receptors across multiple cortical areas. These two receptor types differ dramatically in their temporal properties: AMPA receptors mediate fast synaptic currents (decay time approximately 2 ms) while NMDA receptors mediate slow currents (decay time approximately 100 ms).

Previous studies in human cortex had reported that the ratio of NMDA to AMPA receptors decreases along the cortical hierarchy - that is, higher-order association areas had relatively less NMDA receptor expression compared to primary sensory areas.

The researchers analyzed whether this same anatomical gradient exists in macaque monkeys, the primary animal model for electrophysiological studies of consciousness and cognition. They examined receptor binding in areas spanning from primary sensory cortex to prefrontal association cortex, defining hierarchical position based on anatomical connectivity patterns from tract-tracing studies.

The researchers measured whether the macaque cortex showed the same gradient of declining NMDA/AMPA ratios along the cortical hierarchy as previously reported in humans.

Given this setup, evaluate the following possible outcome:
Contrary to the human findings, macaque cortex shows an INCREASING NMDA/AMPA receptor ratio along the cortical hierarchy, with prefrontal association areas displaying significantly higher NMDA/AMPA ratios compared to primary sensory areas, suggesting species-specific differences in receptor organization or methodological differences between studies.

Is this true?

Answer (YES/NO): NO